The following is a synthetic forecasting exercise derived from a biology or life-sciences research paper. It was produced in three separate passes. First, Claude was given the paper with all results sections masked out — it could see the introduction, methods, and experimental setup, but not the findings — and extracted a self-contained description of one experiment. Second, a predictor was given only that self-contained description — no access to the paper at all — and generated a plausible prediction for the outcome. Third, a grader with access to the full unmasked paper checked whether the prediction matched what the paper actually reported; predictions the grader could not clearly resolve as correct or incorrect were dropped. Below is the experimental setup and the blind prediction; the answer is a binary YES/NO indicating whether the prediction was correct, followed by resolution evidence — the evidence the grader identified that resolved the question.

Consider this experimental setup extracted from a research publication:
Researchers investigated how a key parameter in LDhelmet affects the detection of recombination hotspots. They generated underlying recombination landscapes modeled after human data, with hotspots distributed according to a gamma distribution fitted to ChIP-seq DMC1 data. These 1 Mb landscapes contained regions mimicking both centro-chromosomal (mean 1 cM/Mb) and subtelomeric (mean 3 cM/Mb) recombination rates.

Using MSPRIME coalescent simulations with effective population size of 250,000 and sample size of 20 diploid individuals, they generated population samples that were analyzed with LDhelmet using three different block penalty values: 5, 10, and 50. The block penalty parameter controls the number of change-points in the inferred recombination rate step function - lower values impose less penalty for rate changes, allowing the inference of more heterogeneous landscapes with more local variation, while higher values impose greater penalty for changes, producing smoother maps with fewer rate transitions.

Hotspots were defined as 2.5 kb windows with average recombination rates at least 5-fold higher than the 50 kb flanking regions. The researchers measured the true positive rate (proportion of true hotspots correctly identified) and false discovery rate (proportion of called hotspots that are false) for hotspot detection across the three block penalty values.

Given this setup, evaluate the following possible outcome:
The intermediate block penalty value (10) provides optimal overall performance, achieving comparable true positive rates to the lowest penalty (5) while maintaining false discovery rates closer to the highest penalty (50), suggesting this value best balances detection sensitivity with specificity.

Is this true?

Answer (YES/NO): NO